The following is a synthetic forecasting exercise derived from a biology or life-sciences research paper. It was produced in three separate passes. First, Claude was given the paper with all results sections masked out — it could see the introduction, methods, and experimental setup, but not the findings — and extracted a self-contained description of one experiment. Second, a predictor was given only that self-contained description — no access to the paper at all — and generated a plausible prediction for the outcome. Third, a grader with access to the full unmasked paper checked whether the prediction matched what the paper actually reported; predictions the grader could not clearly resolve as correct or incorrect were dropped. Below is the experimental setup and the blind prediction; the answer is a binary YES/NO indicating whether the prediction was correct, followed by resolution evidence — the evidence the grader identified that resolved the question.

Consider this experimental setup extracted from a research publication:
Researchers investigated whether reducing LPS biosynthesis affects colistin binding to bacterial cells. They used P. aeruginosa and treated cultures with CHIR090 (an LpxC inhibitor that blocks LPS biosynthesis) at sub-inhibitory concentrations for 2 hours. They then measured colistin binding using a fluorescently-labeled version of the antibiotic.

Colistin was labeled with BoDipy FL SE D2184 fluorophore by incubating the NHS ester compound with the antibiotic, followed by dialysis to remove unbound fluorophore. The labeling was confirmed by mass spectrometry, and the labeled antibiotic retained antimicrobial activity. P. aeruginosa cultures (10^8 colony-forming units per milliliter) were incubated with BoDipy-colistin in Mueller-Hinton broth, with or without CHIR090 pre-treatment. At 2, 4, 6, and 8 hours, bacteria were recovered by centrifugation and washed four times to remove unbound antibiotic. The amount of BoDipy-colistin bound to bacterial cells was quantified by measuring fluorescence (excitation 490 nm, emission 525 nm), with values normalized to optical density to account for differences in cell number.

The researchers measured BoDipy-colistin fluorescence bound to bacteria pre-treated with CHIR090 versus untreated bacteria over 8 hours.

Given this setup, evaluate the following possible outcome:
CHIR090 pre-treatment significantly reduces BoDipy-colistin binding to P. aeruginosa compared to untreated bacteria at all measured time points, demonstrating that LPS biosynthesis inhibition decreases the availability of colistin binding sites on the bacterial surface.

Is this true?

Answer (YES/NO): YES